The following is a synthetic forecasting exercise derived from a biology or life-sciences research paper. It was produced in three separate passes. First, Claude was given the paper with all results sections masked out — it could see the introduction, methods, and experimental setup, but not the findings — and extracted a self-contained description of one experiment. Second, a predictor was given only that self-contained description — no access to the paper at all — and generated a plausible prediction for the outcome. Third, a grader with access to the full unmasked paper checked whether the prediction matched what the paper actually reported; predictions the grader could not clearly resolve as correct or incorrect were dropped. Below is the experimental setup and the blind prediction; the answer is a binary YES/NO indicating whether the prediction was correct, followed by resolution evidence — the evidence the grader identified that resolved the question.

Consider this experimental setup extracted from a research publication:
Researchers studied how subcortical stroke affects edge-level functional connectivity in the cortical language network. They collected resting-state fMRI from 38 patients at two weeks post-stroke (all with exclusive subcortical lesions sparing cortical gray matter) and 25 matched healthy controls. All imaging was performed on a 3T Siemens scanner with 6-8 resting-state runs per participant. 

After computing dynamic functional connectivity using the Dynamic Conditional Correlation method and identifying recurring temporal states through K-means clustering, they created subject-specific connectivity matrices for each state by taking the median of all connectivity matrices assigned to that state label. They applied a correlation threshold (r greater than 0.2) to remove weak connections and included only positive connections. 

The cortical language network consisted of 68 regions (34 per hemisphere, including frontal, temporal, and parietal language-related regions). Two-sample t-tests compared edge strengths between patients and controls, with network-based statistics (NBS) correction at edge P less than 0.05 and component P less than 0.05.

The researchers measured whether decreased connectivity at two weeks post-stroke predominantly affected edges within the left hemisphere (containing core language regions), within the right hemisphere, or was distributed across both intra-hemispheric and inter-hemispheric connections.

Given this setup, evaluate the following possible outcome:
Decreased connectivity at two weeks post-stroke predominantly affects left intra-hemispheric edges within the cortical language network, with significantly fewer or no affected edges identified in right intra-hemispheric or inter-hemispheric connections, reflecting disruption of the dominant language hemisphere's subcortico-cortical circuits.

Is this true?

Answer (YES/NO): NO